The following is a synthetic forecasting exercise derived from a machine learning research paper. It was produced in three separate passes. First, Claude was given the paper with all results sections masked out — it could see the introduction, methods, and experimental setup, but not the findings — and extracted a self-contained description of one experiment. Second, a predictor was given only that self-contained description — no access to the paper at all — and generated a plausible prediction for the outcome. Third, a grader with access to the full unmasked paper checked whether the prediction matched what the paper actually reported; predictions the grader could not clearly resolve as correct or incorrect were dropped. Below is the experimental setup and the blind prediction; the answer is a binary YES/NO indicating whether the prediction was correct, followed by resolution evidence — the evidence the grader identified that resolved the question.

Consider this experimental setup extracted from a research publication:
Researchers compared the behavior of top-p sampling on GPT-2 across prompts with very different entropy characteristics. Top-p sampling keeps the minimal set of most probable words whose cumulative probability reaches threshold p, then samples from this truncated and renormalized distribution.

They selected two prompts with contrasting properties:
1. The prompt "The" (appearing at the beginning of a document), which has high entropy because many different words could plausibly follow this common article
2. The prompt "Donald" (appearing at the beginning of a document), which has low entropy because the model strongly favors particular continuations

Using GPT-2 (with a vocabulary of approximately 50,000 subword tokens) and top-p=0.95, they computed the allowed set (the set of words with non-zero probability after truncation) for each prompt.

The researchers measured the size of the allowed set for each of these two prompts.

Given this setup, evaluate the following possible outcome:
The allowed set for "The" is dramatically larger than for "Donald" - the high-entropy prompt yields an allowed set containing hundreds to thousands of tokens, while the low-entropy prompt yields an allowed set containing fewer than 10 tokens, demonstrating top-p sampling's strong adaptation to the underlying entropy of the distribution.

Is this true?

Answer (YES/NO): NO